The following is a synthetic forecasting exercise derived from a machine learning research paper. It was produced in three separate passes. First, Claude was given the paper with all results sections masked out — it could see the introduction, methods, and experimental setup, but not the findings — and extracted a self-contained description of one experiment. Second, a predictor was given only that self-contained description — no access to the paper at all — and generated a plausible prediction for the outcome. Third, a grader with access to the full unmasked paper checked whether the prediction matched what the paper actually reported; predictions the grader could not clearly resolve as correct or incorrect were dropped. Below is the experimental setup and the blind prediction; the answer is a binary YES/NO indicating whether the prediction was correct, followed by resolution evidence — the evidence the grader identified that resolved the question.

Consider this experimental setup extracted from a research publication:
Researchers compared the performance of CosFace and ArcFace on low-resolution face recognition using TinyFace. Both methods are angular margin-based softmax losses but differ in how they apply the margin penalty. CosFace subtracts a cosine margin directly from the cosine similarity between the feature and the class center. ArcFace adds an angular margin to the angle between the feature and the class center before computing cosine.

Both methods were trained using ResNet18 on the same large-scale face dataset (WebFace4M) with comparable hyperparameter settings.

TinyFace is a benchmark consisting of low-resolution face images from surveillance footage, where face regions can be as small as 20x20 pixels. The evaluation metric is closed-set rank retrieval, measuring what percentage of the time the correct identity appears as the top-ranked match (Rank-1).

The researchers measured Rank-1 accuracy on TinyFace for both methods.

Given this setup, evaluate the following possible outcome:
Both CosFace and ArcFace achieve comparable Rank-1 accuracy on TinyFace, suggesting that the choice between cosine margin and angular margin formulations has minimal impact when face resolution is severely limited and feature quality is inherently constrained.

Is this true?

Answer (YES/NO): NO